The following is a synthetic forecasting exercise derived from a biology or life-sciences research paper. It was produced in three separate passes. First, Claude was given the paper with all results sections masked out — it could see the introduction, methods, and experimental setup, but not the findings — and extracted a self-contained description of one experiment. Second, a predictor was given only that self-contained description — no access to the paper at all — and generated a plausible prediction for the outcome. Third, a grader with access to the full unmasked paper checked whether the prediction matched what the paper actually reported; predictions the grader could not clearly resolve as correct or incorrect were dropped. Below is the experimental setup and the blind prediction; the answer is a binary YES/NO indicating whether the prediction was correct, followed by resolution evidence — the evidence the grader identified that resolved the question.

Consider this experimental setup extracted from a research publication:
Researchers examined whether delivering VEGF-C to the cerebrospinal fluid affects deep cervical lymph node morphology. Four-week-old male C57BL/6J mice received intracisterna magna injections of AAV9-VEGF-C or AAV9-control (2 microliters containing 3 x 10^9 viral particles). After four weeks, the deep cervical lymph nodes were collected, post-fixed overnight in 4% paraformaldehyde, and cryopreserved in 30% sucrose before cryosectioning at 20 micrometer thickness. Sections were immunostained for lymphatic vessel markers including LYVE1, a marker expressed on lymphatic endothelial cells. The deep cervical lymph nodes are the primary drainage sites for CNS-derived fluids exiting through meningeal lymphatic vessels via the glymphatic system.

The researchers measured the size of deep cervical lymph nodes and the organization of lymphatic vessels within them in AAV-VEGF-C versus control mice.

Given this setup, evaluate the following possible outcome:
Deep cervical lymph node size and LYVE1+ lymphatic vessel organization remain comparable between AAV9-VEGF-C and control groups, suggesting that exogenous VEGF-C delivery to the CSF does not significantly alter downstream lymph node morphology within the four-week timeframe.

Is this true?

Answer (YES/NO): NO